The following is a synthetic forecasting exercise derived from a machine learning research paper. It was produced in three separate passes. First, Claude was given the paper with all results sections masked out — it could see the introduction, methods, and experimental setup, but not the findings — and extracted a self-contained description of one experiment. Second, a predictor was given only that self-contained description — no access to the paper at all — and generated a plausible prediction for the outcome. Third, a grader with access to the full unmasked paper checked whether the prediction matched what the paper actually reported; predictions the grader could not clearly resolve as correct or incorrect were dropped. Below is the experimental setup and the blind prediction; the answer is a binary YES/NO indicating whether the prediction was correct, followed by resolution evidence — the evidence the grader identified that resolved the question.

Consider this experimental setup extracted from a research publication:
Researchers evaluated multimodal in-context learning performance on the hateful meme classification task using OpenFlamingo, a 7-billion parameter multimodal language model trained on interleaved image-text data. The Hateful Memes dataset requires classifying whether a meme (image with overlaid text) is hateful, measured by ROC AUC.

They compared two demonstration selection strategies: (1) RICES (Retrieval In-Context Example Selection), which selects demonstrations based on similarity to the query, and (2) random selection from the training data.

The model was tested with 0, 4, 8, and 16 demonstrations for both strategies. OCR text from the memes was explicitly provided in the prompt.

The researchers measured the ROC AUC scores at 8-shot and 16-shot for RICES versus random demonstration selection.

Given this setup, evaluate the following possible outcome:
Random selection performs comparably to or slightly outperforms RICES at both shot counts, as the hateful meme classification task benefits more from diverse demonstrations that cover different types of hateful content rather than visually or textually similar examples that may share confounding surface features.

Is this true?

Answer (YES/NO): NO